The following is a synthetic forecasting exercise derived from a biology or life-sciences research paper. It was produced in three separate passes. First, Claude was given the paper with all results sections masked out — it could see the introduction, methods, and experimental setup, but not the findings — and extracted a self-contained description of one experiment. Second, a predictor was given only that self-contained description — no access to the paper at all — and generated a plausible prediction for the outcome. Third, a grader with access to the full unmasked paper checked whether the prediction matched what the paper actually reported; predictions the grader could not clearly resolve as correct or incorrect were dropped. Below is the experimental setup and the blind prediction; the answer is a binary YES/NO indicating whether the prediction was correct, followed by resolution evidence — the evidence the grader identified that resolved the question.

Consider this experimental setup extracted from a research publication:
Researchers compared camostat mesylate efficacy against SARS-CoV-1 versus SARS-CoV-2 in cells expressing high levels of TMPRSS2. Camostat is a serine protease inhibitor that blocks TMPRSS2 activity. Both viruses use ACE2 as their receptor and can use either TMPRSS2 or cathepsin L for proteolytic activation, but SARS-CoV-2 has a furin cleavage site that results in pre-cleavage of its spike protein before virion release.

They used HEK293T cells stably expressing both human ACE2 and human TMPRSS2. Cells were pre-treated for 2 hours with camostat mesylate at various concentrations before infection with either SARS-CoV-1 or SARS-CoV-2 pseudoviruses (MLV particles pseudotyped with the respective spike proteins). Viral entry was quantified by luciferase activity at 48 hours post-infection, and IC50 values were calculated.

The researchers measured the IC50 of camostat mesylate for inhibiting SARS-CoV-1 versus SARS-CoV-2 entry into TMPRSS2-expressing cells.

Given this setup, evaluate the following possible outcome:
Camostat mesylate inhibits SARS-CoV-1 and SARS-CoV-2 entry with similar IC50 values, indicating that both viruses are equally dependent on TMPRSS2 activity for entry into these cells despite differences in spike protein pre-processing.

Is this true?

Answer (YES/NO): NO